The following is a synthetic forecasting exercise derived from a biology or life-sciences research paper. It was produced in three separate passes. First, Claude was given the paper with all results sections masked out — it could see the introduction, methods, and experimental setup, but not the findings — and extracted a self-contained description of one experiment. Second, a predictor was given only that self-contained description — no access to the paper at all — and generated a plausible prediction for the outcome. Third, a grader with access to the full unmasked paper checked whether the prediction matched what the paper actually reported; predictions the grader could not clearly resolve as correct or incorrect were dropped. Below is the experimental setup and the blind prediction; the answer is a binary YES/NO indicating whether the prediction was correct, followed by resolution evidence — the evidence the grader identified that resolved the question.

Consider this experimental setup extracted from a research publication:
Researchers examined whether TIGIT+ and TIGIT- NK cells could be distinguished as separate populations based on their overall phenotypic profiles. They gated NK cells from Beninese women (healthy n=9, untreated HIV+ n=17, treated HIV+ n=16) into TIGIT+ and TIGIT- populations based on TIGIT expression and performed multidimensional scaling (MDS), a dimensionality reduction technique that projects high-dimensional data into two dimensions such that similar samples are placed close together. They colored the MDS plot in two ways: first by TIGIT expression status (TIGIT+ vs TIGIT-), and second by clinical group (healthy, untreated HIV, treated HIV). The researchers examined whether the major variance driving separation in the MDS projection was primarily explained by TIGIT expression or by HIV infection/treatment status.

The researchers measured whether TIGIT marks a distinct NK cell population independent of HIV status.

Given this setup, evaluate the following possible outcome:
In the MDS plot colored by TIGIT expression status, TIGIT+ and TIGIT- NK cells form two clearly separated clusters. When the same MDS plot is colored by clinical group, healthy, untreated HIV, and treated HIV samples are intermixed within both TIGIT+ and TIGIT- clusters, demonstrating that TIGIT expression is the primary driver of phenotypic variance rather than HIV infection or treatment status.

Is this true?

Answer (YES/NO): YES